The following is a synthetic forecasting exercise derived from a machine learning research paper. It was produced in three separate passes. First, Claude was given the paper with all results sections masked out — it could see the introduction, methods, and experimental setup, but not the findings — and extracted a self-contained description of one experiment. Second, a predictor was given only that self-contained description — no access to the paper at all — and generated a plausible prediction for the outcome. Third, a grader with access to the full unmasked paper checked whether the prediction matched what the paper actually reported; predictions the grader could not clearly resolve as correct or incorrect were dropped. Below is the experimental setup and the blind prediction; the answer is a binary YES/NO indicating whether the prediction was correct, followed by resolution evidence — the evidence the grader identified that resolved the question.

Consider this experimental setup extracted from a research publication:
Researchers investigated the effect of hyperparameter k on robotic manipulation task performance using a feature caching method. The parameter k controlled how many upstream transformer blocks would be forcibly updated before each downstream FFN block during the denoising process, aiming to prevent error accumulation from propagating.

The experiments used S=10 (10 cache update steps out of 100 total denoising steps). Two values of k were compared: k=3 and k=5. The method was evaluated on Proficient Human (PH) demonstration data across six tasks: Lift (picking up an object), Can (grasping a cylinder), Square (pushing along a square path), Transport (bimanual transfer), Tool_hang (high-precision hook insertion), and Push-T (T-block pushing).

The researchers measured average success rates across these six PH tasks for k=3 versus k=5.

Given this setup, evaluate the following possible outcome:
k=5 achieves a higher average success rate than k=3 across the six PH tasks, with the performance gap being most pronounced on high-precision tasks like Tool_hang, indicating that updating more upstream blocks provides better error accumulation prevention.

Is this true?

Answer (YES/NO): YES